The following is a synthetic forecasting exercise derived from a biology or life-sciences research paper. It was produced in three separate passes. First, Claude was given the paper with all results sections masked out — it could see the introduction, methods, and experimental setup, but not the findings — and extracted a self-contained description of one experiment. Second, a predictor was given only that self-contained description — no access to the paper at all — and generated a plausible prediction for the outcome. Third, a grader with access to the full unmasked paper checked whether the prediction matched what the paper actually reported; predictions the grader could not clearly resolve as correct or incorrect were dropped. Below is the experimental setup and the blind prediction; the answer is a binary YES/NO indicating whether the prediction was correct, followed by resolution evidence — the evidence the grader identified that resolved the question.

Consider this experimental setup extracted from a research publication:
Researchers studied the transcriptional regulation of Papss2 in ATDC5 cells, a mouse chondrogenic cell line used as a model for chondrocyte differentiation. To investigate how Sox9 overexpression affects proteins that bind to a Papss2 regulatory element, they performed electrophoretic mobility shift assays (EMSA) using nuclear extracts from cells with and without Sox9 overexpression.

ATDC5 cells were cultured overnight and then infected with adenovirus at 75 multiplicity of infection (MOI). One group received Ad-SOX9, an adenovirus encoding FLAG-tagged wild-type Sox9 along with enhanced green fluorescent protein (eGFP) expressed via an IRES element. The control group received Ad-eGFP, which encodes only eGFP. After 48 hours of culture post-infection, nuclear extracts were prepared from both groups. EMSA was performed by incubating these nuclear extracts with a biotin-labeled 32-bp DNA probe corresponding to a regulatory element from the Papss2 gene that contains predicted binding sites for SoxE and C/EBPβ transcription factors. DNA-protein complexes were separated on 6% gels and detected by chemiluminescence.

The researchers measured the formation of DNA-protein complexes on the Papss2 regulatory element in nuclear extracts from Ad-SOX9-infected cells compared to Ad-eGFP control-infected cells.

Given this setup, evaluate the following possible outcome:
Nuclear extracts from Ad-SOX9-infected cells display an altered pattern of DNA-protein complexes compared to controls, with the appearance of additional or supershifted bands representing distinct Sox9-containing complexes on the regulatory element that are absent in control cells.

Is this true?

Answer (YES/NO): NO